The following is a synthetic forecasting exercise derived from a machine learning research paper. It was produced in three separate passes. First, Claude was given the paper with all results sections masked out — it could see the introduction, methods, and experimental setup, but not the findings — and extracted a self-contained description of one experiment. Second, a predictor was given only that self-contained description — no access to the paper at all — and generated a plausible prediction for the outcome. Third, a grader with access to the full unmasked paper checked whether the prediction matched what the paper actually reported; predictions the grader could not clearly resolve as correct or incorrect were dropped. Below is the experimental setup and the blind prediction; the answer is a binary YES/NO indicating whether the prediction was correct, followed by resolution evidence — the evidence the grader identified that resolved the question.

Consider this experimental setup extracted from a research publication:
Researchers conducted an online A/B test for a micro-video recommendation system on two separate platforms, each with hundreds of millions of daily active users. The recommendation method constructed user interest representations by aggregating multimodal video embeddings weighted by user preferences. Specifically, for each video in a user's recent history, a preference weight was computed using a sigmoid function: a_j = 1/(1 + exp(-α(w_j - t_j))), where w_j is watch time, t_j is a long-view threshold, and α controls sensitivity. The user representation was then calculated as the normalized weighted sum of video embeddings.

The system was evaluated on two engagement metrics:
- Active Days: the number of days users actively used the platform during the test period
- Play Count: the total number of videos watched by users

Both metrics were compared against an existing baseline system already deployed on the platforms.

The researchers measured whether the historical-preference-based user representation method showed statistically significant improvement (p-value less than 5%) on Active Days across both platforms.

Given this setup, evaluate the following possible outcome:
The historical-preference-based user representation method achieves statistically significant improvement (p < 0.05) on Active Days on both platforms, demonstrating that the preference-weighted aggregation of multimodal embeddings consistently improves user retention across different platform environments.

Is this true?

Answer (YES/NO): NO